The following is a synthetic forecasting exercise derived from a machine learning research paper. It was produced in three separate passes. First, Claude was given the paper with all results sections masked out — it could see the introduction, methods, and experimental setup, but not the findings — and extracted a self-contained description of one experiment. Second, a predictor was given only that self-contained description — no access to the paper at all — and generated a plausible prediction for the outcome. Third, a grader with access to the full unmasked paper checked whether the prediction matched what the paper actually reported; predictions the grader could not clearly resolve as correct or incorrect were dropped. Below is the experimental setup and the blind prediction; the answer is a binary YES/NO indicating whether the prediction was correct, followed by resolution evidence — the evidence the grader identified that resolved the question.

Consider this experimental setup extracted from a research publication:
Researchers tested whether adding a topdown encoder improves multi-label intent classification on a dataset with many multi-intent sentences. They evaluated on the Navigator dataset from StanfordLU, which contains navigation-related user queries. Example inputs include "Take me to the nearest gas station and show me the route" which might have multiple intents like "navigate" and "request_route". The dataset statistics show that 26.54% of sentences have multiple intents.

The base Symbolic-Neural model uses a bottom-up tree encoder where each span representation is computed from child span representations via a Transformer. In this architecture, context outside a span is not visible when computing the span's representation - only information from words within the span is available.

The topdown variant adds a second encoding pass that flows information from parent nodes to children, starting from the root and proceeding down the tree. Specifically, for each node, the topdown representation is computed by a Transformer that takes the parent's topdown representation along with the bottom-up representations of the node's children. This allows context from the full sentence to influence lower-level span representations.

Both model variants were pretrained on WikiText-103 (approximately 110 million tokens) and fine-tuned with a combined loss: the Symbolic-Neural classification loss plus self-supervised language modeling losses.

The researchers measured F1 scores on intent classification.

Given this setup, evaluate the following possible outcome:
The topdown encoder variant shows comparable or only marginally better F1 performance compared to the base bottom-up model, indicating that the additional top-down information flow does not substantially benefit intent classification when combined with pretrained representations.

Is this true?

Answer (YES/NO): NO